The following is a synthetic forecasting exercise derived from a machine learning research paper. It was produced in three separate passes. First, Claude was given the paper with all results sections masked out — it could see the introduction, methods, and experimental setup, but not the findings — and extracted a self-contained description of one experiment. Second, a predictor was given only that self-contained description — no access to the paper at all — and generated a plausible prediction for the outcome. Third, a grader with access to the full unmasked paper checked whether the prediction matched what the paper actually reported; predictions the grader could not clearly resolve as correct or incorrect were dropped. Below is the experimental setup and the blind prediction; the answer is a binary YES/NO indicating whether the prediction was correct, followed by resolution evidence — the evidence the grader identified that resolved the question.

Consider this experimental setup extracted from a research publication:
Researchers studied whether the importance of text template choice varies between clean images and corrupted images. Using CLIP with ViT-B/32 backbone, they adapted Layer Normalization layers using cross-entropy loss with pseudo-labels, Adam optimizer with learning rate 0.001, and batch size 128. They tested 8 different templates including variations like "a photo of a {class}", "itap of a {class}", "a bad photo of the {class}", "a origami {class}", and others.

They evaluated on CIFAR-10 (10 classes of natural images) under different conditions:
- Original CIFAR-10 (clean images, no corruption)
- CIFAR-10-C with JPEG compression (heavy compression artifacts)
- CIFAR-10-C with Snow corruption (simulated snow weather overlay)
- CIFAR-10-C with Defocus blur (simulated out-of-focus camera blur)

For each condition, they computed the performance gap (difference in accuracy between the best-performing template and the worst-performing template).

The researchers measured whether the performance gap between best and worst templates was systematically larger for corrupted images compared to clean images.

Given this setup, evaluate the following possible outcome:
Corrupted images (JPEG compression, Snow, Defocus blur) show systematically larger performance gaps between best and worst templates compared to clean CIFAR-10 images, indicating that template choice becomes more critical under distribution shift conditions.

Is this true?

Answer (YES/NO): NO